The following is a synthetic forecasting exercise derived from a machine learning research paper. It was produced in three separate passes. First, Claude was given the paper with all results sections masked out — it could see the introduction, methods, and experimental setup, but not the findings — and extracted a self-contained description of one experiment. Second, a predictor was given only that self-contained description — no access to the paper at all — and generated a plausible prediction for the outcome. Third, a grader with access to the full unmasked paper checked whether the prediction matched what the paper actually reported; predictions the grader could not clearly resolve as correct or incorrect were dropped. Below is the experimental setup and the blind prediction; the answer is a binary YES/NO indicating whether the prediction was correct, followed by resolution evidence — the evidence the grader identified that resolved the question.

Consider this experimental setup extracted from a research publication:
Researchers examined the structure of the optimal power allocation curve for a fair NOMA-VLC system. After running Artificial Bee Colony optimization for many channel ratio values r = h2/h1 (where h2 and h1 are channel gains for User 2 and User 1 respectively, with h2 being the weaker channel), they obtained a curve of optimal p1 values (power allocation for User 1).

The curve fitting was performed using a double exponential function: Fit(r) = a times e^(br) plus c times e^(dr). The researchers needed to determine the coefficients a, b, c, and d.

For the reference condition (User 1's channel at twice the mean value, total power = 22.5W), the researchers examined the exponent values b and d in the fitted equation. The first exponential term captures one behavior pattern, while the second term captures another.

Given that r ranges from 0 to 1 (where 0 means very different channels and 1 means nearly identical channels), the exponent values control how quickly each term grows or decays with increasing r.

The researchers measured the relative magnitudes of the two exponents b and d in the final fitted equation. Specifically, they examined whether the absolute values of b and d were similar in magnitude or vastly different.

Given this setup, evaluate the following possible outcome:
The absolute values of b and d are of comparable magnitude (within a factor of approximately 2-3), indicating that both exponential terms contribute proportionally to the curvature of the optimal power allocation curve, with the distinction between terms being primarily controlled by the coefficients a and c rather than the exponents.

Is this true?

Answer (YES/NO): NO